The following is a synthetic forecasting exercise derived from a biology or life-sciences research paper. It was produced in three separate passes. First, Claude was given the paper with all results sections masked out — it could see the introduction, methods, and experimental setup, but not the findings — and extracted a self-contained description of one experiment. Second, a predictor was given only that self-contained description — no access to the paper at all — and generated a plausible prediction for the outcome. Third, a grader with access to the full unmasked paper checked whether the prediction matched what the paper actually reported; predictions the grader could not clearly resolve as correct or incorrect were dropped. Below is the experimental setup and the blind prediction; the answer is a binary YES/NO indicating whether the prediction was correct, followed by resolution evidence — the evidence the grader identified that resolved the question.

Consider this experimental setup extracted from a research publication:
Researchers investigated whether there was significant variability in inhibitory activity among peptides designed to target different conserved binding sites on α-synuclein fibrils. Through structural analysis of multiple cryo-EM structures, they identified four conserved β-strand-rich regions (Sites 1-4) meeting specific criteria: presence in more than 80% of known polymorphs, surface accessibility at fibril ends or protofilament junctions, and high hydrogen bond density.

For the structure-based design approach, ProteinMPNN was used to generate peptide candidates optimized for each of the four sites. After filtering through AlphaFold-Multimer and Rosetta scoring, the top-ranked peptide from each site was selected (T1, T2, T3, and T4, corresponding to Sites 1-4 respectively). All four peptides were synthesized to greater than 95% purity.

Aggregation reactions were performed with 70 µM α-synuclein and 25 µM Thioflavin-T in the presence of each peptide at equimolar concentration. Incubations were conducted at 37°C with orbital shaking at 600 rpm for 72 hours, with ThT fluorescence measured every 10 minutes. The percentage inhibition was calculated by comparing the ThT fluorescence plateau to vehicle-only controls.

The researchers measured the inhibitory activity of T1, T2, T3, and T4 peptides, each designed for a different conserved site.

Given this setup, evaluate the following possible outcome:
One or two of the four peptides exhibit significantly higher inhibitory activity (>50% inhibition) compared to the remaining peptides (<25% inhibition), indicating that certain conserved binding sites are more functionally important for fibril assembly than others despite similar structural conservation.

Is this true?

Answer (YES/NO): NO